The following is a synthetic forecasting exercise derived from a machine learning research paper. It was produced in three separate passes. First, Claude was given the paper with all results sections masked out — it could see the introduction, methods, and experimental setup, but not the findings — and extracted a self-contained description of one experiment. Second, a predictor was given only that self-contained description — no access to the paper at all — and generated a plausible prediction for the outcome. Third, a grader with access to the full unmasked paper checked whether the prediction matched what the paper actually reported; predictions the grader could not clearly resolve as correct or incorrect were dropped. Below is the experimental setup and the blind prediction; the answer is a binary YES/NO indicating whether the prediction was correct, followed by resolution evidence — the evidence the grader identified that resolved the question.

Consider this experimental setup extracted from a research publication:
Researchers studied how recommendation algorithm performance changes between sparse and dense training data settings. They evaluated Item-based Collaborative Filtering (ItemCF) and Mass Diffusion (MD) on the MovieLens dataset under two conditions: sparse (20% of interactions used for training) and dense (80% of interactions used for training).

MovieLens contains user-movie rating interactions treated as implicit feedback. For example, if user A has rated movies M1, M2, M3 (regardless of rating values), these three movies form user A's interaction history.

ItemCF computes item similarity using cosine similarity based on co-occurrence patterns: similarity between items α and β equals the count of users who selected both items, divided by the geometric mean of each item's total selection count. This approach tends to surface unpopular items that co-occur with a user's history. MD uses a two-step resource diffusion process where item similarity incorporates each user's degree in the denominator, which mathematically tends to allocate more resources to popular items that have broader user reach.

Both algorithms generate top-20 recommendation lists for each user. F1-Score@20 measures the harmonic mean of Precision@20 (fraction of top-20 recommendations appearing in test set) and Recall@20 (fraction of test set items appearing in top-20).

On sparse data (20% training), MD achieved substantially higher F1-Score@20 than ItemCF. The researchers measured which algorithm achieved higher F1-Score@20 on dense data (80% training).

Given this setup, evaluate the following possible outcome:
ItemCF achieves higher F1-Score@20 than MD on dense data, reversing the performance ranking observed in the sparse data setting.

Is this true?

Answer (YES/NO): YES